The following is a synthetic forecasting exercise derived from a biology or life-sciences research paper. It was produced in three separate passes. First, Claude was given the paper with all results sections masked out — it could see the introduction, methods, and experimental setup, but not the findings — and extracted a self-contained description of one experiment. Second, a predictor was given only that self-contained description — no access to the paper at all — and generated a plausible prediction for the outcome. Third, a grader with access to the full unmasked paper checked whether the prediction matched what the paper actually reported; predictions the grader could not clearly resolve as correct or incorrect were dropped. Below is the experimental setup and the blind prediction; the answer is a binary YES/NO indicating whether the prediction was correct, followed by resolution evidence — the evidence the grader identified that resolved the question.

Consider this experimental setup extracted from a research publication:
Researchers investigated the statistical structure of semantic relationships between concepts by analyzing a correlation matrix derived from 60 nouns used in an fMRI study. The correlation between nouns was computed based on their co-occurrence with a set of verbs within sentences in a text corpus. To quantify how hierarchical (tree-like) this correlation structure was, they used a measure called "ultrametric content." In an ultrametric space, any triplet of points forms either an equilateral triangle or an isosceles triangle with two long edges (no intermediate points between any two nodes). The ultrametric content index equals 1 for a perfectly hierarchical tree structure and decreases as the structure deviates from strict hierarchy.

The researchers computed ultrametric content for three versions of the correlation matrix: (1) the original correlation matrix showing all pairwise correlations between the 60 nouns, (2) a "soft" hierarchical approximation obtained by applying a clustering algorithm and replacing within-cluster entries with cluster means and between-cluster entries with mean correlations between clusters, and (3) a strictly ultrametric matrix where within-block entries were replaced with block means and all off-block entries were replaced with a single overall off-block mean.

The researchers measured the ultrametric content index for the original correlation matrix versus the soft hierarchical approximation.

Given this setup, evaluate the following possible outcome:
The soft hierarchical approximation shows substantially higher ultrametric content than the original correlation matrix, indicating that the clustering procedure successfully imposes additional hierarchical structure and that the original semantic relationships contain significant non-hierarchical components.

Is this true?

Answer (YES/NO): NO